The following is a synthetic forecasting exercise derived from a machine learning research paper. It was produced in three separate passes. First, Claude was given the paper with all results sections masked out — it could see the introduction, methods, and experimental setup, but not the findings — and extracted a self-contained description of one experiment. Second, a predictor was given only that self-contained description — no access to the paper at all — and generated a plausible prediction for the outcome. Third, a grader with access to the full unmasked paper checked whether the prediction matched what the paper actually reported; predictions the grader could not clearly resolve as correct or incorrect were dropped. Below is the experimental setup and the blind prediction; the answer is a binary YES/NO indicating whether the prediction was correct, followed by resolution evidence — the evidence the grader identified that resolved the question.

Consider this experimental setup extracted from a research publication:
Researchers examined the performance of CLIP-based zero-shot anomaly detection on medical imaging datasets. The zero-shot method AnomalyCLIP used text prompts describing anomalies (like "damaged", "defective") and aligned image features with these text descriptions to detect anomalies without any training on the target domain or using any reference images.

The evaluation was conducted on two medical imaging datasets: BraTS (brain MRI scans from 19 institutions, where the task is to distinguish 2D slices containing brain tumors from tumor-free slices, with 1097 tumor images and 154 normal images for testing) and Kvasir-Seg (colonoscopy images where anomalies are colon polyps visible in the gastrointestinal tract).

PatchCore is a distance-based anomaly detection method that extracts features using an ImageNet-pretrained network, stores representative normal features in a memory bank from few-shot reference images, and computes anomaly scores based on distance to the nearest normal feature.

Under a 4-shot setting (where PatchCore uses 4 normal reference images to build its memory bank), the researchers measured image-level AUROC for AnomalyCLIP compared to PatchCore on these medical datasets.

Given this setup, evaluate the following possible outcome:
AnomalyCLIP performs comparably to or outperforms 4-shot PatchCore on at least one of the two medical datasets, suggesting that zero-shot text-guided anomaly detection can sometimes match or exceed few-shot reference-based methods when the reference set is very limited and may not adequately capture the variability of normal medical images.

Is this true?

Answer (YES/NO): NO